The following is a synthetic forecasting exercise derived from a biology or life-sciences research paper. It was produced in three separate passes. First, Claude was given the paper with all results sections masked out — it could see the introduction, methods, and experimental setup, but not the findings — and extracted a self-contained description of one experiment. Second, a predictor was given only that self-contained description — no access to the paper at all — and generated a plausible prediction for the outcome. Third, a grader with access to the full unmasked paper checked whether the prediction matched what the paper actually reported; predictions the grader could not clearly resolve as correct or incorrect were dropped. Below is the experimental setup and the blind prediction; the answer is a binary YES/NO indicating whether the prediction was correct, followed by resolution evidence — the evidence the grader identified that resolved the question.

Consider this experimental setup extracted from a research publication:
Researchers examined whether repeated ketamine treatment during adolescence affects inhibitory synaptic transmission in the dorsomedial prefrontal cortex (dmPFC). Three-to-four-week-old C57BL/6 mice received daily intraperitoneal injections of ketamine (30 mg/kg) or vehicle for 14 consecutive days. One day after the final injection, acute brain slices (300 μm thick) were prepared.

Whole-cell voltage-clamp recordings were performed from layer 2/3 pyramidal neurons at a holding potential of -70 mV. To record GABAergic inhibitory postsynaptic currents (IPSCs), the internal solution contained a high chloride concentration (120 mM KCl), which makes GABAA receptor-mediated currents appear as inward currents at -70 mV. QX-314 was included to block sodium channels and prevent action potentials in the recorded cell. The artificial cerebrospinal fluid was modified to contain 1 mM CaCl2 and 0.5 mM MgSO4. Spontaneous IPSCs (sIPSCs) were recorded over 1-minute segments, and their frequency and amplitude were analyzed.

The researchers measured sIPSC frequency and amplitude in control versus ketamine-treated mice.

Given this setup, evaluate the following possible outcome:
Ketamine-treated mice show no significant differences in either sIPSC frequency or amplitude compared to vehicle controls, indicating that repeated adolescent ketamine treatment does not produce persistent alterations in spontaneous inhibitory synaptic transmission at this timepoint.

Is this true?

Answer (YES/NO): NO